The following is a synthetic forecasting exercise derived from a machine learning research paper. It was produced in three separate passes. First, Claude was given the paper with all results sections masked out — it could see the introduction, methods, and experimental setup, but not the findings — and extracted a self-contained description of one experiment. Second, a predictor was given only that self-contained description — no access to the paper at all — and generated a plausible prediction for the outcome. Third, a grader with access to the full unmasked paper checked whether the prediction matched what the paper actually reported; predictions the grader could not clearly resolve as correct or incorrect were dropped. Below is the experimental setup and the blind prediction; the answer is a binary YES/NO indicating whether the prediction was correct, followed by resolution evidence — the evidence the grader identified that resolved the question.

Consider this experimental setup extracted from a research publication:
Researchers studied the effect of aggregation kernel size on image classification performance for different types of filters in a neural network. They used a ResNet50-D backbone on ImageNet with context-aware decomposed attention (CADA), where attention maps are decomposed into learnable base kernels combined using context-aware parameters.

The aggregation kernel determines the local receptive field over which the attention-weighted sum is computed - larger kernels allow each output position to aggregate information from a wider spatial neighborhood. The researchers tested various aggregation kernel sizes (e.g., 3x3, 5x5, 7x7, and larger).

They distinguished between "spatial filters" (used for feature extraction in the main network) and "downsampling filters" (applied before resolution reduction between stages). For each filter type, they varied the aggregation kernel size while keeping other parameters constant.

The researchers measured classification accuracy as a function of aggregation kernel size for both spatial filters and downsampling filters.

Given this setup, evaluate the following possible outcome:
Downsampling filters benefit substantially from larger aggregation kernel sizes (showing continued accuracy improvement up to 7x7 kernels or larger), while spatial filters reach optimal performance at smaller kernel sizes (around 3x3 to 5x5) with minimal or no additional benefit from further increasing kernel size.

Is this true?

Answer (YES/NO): NO